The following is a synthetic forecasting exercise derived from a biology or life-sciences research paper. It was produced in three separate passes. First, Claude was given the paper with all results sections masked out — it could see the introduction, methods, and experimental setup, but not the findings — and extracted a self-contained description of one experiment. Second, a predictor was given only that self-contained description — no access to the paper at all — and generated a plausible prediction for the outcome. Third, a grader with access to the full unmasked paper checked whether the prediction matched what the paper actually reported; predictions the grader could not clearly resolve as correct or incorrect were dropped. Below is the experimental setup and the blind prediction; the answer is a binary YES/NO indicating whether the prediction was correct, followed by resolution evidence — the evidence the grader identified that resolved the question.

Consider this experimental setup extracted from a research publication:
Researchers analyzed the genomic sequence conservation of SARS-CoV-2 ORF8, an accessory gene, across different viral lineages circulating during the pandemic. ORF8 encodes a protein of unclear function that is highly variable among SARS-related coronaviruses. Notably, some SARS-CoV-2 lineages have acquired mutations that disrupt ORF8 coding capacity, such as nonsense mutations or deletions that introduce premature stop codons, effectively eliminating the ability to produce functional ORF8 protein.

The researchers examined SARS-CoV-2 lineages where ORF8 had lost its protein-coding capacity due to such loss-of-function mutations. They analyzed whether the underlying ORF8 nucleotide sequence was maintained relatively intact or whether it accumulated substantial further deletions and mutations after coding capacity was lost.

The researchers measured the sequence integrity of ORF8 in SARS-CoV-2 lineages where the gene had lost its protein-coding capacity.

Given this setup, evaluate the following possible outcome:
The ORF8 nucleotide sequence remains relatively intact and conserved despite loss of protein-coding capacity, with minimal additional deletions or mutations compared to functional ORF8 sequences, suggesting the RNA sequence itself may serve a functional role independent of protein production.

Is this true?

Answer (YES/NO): YES